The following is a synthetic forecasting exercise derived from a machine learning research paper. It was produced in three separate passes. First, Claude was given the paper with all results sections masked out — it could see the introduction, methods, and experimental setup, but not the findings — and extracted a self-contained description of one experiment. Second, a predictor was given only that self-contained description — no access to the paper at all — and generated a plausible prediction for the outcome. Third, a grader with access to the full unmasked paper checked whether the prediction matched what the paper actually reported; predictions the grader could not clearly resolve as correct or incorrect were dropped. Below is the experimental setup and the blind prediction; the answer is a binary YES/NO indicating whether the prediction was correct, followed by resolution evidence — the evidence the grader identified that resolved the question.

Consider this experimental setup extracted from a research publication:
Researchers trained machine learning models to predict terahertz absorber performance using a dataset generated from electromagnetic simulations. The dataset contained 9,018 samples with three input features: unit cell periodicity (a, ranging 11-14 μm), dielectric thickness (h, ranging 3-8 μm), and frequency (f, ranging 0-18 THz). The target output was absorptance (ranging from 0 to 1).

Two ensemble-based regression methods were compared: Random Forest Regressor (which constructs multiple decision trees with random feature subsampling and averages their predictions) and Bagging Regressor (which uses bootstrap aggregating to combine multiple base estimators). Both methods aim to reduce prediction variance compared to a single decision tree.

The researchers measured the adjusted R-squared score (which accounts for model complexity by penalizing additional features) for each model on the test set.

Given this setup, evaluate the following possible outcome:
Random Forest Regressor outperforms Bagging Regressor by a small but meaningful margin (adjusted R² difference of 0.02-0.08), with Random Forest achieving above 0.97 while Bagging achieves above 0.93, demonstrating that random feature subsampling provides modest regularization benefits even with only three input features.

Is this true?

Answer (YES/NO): NO